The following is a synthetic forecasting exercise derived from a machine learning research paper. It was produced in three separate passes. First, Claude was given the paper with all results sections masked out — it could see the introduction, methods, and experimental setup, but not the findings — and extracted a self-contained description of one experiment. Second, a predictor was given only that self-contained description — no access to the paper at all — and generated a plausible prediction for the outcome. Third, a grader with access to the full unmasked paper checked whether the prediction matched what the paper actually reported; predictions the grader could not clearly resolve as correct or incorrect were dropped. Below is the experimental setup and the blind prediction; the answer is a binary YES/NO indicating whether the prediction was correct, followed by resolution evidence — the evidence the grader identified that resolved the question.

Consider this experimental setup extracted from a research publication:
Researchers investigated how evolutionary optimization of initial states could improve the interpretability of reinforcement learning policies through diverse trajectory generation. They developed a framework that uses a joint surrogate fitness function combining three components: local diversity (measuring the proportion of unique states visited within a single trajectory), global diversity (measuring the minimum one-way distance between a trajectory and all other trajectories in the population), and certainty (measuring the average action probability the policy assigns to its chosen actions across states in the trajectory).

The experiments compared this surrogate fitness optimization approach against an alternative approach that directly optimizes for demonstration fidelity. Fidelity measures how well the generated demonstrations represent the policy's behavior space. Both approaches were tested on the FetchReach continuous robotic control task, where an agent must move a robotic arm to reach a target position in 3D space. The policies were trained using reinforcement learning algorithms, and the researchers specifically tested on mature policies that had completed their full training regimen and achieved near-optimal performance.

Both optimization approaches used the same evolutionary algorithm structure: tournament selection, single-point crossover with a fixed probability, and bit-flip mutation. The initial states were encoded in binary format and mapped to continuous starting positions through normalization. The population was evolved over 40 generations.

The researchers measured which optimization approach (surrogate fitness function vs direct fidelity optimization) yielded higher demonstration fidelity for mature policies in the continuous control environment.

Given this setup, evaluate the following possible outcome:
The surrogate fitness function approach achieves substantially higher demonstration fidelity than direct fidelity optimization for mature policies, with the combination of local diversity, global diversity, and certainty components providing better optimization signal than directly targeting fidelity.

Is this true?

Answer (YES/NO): NO